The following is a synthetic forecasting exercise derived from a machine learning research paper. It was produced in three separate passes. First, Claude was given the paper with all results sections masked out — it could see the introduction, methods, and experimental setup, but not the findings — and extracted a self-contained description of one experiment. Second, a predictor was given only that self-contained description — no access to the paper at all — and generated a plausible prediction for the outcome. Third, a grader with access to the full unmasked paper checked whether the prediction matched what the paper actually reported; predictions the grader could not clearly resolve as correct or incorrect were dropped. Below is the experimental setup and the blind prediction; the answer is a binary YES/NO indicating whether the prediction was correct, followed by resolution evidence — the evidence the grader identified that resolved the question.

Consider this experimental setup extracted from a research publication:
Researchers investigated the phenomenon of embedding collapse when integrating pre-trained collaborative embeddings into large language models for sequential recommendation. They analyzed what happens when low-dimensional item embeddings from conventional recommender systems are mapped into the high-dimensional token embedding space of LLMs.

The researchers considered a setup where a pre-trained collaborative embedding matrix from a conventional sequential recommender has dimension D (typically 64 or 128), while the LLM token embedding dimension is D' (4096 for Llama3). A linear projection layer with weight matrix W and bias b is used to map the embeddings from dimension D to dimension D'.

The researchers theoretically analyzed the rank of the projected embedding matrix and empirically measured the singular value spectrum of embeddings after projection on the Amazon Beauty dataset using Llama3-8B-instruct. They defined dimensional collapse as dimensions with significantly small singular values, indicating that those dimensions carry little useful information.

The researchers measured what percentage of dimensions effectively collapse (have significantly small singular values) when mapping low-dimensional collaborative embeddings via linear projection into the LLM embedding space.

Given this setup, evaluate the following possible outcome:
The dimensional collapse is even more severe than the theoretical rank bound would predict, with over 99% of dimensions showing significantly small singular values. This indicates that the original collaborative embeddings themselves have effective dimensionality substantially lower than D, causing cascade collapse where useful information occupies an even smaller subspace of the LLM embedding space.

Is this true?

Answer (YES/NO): NO